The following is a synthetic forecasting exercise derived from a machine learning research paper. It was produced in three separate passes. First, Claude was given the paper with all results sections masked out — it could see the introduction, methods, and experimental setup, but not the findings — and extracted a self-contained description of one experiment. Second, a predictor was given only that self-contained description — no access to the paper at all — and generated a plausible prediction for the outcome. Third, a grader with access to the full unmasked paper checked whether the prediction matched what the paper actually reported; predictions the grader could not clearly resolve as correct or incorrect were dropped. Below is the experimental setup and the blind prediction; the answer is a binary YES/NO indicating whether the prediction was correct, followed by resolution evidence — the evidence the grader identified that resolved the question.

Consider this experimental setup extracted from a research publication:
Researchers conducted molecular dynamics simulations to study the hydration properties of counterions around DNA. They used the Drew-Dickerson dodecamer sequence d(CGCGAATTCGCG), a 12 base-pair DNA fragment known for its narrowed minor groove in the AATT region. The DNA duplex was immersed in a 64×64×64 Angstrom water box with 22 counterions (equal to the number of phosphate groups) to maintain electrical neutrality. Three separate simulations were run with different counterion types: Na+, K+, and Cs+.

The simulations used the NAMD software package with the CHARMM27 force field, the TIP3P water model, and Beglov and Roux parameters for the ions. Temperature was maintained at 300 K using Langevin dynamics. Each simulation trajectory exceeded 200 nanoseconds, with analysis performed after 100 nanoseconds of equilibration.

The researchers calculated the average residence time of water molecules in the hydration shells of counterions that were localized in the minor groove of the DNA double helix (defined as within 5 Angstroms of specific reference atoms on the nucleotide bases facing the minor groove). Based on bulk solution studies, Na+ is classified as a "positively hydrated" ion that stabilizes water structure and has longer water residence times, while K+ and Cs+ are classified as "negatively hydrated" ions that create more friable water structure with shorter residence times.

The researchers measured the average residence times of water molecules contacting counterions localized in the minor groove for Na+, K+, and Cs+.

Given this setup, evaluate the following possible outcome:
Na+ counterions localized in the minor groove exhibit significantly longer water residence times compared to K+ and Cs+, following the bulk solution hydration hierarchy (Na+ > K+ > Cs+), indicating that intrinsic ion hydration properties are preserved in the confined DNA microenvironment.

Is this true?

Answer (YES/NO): YES